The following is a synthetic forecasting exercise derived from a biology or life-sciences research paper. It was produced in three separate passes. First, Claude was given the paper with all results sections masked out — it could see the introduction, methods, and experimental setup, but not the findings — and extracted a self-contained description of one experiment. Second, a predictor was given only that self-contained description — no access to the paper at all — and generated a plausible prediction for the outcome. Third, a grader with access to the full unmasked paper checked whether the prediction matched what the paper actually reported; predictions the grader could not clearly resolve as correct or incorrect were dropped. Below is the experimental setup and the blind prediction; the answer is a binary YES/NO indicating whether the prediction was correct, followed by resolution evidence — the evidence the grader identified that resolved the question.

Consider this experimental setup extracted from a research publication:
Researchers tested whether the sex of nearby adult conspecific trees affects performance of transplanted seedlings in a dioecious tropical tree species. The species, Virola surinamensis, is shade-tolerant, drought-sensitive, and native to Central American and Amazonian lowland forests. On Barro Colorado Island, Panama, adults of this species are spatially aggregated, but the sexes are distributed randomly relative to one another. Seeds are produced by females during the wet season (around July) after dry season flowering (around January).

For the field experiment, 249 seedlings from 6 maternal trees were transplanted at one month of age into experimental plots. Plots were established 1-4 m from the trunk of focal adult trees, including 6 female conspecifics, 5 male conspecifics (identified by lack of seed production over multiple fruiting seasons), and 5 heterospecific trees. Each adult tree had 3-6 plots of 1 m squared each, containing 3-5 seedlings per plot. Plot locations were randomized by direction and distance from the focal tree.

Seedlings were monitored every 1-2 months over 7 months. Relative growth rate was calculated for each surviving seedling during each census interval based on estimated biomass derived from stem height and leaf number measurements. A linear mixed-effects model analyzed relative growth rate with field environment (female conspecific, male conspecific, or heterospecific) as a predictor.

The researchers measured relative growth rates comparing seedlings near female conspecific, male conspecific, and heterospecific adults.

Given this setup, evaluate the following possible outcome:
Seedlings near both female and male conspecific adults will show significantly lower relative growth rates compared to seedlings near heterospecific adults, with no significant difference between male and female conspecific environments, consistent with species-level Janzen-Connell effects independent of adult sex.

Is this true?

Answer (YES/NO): NO